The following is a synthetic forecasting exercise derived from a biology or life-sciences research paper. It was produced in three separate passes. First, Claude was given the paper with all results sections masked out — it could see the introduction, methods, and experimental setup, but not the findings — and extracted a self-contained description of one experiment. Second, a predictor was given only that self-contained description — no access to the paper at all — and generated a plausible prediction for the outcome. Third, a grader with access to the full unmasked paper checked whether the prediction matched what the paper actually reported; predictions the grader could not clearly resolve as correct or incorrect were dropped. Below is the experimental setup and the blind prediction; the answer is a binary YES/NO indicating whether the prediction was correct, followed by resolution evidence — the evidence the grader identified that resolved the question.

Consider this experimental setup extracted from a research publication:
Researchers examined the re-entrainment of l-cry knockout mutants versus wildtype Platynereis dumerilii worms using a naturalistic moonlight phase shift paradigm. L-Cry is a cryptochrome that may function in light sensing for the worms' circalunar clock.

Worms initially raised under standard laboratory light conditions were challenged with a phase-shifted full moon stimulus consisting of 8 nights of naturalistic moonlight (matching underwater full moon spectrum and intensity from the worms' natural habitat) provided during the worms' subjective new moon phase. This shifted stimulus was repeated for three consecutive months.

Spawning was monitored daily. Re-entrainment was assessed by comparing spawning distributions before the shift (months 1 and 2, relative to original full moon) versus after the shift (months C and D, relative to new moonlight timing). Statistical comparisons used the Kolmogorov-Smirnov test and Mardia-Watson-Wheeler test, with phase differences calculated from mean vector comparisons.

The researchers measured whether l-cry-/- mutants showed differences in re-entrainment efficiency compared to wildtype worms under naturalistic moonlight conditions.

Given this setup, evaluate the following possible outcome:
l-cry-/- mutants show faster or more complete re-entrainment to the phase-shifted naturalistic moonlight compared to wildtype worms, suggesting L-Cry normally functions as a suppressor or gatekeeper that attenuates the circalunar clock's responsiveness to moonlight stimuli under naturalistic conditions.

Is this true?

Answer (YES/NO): NO